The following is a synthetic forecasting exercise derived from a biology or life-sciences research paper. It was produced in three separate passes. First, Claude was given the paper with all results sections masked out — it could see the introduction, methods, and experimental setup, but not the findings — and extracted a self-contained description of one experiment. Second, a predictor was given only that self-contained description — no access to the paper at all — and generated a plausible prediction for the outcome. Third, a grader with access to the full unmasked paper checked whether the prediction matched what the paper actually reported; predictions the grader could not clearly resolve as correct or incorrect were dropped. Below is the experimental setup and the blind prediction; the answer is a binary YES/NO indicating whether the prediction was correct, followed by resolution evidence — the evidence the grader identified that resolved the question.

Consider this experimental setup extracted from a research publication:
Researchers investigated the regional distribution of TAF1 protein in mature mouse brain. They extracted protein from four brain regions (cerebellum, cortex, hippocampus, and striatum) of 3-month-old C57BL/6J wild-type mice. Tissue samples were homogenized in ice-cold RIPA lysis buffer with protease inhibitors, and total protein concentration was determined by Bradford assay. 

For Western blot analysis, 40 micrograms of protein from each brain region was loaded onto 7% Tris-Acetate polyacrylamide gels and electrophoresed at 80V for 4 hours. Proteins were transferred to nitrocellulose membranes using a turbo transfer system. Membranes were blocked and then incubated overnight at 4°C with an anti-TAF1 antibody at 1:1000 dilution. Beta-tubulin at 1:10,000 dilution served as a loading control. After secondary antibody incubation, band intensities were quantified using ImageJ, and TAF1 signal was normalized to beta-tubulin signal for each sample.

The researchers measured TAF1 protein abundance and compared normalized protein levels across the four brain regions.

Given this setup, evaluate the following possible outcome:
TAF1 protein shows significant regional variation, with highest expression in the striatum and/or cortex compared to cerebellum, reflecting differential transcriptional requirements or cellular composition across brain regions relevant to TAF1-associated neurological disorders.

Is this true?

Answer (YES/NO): NO